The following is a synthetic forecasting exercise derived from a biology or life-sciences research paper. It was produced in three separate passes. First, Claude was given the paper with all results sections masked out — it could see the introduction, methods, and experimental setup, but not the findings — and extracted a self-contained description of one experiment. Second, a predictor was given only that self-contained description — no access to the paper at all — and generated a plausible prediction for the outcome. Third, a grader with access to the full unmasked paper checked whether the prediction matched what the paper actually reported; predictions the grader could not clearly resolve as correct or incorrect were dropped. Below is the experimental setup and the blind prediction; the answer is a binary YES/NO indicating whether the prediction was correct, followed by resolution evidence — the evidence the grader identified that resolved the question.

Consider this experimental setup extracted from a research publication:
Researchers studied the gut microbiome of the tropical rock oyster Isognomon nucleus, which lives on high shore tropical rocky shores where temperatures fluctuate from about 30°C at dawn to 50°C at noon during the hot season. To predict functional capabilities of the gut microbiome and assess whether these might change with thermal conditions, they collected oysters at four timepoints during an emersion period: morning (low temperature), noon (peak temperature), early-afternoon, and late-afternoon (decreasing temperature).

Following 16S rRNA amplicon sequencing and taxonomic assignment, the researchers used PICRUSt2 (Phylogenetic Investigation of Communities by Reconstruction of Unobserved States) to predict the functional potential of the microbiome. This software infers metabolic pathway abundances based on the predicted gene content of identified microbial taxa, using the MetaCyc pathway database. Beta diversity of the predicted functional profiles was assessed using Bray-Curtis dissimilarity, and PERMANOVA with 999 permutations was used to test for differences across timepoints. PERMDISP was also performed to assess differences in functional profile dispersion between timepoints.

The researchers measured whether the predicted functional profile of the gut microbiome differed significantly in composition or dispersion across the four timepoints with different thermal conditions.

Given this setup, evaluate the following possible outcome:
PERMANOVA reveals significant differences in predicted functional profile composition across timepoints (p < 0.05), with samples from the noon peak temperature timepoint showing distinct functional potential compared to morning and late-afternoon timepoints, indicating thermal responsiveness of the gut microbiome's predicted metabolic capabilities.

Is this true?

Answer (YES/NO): NO